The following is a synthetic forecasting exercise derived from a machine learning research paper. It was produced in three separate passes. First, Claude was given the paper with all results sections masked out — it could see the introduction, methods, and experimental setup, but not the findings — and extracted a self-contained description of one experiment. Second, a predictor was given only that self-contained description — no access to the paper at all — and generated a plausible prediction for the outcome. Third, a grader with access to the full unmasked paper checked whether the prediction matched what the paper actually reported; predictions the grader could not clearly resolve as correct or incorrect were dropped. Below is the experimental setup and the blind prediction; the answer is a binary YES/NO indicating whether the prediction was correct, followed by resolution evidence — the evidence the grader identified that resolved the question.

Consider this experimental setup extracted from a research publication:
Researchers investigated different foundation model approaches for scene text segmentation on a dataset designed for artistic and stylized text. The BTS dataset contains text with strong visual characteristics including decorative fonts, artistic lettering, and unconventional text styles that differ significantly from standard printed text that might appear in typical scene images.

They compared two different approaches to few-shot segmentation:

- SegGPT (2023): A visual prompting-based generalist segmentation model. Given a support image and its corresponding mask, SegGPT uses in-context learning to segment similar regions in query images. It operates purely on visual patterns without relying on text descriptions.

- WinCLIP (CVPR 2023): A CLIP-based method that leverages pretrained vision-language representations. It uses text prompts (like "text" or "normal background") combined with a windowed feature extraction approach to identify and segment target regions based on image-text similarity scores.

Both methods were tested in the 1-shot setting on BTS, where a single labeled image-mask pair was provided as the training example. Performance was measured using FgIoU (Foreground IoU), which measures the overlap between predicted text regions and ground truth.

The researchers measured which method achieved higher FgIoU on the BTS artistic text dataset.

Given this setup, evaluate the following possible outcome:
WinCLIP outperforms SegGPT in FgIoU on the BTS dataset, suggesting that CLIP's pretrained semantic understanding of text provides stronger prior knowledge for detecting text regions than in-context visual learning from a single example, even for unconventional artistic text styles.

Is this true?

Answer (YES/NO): YES